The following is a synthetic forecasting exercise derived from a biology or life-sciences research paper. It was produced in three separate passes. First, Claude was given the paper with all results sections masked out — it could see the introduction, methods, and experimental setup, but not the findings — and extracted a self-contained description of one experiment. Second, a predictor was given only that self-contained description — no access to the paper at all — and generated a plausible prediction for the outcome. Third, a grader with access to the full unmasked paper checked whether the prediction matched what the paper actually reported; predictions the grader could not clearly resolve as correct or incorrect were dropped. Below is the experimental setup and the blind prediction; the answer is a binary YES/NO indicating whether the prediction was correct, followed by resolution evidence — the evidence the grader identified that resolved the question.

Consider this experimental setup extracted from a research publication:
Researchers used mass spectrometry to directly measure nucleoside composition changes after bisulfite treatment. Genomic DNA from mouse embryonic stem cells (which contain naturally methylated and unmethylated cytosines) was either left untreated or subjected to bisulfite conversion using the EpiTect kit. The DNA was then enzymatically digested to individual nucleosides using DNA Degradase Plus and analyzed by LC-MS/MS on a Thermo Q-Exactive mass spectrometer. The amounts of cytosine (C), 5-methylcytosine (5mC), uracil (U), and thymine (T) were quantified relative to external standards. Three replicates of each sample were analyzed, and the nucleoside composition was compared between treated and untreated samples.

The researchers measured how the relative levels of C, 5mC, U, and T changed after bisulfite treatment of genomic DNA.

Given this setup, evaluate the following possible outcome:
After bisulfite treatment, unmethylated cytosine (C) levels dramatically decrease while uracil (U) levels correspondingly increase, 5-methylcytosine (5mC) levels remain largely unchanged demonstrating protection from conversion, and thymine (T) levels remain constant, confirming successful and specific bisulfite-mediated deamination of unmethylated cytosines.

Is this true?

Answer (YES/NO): NO